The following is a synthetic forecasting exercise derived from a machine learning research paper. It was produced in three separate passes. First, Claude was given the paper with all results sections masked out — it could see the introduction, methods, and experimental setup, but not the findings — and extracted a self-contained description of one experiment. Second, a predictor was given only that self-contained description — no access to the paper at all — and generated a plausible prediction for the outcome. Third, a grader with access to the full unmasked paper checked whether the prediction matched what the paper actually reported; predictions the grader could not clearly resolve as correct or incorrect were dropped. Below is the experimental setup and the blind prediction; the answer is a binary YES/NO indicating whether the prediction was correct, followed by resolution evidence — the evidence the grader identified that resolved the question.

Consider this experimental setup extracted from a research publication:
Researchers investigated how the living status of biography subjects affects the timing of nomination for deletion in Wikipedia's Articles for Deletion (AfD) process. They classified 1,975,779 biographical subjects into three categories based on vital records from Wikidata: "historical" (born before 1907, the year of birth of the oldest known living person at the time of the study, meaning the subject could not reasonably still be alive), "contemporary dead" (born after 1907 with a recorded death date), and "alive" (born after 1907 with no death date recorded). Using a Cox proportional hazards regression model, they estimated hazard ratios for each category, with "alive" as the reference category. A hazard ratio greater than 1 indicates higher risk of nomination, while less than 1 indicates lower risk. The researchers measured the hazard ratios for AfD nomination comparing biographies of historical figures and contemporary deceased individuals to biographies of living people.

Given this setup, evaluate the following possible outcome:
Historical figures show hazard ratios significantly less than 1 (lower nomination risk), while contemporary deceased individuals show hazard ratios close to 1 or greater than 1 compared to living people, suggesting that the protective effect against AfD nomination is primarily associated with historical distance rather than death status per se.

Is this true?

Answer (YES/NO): NO